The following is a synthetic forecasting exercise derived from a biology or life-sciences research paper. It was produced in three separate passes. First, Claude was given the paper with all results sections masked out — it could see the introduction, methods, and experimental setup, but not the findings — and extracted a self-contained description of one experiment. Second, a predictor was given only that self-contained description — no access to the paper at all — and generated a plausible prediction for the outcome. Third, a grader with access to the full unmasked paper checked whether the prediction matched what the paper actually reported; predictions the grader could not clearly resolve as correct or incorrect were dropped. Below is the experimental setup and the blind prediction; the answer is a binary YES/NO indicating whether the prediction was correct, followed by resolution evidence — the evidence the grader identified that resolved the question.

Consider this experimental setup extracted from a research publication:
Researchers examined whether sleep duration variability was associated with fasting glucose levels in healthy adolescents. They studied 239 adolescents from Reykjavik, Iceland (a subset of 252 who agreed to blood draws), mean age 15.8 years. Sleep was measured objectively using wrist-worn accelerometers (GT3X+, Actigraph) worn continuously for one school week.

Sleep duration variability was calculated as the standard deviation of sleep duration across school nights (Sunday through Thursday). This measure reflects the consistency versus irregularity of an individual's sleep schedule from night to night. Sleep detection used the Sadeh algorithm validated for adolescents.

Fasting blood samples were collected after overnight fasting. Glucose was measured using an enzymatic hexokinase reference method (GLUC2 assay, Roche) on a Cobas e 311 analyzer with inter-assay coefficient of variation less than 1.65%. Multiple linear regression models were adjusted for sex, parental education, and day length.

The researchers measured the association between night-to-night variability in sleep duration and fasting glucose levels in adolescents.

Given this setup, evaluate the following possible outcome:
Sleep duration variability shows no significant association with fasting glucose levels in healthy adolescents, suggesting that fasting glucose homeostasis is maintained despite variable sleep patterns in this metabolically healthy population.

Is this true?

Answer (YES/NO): YES